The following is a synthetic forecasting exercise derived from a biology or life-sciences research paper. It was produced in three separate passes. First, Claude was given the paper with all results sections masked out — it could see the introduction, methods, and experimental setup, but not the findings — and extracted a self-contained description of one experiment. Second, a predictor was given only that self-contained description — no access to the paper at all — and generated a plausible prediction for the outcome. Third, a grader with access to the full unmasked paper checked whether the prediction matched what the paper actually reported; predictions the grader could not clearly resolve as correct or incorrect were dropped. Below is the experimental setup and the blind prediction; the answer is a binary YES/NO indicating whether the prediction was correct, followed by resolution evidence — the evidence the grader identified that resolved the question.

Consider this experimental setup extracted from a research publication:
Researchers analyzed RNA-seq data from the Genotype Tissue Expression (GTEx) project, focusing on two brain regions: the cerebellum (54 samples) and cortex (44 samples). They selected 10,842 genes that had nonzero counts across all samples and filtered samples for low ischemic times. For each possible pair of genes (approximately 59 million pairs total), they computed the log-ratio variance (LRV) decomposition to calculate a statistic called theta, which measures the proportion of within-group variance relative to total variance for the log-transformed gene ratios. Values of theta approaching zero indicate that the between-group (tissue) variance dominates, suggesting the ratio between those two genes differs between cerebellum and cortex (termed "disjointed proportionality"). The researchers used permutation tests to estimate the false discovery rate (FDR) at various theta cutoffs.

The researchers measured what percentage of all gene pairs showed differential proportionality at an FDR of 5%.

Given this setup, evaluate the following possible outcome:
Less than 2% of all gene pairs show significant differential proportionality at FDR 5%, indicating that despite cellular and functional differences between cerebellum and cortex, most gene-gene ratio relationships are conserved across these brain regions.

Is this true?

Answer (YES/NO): NO